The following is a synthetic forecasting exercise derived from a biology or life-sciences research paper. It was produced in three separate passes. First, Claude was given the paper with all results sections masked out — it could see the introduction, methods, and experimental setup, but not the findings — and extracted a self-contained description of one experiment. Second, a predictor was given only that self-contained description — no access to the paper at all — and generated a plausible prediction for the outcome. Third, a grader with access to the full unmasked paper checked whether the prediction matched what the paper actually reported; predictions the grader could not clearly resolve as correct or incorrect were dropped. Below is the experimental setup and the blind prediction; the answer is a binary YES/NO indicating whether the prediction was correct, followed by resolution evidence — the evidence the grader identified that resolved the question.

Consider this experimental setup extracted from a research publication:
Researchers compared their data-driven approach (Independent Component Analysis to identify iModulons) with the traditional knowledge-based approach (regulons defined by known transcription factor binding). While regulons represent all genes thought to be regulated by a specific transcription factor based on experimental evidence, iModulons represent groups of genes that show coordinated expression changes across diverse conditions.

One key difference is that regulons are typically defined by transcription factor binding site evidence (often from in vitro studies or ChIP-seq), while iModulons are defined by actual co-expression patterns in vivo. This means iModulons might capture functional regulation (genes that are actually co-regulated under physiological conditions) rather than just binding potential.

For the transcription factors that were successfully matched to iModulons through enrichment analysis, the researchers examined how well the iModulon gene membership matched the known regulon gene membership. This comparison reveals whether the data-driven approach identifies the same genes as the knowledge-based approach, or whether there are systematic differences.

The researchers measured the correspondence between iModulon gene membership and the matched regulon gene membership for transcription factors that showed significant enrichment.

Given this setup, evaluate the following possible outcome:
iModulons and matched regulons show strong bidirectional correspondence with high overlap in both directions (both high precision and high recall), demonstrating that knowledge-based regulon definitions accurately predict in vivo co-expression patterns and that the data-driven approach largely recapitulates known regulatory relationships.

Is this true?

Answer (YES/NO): NO